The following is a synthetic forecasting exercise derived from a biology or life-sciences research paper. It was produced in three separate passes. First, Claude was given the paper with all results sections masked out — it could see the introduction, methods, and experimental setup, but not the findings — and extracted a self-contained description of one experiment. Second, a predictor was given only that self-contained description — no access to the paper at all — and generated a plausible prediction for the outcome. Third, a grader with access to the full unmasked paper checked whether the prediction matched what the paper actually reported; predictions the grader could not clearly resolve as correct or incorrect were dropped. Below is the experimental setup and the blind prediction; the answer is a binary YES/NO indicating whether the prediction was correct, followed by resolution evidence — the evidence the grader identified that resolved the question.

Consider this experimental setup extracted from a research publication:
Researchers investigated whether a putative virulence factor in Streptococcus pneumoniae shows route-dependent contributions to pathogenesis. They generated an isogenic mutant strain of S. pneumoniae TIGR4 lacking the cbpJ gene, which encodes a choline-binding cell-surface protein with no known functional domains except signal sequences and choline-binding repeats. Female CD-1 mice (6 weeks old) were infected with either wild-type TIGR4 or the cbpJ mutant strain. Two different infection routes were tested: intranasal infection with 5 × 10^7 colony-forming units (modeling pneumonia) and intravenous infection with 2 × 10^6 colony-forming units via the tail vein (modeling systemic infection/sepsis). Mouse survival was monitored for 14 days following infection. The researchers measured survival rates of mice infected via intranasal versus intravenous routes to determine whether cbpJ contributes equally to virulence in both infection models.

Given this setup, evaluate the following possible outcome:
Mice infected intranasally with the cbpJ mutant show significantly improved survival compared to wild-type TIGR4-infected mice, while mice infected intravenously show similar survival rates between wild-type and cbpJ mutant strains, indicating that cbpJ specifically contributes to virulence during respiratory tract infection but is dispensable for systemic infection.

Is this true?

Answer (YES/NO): YES